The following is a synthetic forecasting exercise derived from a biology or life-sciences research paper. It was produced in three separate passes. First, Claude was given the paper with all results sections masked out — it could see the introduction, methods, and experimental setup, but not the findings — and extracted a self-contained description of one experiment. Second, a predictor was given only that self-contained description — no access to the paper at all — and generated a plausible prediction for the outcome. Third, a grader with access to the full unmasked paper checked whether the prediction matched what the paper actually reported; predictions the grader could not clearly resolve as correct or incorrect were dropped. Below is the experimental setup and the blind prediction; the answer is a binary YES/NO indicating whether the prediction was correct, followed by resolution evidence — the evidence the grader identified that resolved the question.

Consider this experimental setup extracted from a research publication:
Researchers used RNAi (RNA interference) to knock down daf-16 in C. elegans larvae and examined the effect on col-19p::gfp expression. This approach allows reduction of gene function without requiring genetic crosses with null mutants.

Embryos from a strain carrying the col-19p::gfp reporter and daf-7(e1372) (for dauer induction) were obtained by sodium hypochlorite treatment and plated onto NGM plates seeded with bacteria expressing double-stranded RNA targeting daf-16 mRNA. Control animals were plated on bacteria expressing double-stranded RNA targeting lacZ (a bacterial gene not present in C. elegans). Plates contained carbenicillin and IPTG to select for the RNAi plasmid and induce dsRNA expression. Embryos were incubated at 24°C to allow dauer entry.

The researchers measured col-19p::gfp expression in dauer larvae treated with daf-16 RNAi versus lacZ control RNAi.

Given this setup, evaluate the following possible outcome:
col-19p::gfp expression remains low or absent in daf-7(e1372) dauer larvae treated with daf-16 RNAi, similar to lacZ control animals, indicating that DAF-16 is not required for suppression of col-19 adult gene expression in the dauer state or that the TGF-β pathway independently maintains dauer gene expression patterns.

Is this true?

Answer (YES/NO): NO